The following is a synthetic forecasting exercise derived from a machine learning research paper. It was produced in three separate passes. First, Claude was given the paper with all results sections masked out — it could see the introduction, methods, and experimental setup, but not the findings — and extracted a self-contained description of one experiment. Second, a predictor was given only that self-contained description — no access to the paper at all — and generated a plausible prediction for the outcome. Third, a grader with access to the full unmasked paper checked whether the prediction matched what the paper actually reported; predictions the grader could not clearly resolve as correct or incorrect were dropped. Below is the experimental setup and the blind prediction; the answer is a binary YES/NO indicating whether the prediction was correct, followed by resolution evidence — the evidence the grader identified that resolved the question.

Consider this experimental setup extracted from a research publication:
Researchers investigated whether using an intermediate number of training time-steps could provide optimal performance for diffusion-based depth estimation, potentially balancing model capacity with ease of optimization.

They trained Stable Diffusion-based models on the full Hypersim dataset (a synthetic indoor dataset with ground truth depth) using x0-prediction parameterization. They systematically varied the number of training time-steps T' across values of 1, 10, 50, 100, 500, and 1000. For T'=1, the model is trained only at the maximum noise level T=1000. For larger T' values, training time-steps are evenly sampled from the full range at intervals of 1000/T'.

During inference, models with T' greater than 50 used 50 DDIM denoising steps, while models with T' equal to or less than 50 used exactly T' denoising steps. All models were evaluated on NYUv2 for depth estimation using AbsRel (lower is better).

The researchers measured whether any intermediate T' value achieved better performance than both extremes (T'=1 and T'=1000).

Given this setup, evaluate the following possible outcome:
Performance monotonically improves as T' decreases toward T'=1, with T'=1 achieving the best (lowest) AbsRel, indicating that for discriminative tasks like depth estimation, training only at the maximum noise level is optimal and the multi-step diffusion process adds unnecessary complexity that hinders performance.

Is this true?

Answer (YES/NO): YES